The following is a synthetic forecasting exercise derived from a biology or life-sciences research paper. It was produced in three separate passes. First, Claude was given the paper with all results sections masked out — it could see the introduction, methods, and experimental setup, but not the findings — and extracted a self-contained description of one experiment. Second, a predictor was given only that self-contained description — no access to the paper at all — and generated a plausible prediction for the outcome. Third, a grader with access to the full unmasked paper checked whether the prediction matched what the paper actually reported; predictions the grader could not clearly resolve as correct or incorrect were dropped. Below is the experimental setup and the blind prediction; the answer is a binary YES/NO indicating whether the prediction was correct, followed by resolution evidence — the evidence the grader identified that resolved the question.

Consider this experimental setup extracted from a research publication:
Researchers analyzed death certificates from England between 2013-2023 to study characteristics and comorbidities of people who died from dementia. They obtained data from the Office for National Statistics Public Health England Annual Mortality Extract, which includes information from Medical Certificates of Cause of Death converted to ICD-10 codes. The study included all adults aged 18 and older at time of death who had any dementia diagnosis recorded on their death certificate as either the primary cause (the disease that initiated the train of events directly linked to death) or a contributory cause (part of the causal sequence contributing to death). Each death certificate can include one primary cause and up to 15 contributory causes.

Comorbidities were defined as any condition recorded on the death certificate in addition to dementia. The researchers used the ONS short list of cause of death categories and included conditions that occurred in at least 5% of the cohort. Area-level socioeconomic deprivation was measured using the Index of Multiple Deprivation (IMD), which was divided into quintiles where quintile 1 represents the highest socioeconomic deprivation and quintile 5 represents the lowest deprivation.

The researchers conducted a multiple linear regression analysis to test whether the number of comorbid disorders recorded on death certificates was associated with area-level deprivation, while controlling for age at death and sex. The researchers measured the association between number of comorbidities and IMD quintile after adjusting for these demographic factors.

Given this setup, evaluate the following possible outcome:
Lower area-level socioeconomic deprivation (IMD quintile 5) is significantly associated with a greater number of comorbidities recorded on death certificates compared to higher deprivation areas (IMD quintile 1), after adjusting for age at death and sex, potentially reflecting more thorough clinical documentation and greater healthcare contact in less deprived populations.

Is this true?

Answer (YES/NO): NO